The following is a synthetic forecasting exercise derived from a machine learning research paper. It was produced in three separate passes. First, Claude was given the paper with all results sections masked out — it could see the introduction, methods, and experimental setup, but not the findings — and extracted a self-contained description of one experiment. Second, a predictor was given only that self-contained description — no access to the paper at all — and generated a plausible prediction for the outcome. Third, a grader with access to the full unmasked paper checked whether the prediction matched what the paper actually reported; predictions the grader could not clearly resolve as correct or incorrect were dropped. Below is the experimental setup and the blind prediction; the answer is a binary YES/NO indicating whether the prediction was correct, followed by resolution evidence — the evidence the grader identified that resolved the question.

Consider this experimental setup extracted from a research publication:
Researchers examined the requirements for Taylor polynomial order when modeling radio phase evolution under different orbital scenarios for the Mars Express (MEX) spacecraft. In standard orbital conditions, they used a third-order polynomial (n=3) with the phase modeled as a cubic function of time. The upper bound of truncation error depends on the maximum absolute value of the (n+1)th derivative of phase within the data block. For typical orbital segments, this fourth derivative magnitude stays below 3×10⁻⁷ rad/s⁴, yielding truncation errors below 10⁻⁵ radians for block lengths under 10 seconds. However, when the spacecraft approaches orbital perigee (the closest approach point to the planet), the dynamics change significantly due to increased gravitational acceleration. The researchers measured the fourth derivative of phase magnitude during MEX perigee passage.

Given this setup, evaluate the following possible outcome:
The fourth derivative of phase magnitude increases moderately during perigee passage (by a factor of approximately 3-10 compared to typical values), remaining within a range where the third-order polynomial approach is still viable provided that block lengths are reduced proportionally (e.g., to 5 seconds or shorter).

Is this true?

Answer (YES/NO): NO